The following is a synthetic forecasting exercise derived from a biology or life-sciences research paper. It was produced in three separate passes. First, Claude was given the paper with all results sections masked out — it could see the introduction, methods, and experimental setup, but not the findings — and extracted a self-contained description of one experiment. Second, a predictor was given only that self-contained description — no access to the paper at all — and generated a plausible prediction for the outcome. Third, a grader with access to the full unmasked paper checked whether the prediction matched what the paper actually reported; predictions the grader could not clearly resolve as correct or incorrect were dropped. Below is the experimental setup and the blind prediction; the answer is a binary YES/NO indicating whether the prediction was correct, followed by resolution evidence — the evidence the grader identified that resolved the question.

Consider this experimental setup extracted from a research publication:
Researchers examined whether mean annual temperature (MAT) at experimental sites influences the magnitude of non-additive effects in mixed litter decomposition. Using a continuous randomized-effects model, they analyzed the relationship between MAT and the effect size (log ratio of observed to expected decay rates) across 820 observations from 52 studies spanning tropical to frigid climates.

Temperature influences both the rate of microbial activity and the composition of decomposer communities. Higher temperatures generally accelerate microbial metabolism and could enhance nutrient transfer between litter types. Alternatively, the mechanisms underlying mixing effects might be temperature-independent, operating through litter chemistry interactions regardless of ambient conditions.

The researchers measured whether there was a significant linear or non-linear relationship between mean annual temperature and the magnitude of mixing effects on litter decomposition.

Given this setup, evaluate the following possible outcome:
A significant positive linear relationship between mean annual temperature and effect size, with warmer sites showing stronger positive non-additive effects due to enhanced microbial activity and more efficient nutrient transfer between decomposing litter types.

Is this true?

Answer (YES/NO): YES